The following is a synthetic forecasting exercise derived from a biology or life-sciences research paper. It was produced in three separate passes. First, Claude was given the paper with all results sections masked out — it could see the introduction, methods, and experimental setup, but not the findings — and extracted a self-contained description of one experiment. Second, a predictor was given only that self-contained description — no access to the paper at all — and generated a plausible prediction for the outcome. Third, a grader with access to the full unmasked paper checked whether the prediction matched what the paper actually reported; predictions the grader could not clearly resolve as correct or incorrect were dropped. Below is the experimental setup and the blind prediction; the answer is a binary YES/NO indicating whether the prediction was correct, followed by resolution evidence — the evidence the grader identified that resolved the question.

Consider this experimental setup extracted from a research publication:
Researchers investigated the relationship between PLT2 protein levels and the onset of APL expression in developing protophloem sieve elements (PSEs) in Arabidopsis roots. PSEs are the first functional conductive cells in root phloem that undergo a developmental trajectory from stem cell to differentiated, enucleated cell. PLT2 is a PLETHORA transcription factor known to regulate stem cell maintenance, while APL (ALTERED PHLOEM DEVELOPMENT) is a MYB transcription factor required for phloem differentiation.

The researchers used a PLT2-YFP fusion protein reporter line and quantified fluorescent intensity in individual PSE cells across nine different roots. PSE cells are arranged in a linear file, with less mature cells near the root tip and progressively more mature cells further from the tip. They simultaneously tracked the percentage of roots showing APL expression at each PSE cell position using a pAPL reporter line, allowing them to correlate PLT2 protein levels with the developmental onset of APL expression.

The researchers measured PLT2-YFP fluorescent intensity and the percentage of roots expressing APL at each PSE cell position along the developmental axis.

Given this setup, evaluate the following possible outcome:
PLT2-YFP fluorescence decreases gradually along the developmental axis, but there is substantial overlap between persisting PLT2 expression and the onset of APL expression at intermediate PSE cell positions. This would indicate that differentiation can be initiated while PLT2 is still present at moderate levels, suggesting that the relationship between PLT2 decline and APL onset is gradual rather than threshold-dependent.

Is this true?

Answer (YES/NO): NO